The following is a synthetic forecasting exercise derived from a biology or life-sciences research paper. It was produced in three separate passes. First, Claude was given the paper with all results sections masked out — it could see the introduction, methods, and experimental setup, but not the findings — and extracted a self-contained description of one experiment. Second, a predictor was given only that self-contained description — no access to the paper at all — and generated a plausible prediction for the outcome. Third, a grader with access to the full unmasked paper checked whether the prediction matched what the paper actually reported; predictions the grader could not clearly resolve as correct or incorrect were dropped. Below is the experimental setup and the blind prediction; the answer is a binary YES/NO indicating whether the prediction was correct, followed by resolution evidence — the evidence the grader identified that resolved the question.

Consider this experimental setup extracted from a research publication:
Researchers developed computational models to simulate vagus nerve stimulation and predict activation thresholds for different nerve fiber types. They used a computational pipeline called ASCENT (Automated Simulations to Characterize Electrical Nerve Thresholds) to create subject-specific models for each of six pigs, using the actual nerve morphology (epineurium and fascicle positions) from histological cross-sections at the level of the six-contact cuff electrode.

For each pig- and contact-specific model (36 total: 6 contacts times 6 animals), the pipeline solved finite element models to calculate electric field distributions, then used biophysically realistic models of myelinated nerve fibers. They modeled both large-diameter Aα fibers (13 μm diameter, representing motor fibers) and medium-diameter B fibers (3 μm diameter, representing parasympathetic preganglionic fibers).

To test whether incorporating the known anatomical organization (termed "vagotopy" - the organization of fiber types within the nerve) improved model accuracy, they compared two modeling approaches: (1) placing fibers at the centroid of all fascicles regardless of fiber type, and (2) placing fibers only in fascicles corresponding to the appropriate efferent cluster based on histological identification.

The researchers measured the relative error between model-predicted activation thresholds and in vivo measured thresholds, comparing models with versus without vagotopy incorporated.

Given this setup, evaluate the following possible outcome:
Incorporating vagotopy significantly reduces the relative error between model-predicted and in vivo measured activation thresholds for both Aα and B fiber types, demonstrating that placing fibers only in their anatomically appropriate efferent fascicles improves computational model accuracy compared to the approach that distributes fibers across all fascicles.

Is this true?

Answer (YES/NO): NO